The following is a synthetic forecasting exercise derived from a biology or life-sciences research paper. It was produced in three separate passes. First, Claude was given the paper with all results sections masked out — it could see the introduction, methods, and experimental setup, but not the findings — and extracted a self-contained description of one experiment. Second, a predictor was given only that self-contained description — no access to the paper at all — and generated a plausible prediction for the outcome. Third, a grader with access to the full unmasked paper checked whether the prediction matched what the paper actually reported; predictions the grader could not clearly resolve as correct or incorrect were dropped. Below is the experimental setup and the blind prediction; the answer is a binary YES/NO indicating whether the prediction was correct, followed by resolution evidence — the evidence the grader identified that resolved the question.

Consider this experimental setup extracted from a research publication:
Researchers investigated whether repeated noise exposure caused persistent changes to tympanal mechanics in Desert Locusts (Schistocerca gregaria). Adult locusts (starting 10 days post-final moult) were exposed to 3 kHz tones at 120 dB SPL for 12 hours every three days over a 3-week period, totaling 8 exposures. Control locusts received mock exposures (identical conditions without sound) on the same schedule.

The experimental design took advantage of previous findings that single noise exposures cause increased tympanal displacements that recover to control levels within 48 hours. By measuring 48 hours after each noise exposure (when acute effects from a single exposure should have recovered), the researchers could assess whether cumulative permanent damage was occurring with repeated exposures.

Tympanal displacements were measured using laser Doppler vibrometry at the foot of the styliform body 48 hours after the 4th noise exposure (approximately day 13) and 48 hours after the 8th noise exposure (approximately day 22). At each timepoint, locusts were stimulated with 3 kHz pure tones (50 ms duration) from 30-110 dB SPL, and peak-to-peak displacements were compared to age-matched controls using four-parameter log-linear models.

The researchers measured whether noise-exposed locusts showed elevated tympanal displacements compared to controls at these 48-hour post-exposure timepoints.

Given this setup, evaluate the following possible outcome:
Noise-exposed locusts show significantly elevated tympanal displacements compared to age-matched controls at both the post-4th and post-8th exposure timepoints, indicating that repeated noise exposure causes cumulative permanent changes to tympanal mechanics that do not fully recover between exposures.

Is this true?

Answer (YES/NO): NO